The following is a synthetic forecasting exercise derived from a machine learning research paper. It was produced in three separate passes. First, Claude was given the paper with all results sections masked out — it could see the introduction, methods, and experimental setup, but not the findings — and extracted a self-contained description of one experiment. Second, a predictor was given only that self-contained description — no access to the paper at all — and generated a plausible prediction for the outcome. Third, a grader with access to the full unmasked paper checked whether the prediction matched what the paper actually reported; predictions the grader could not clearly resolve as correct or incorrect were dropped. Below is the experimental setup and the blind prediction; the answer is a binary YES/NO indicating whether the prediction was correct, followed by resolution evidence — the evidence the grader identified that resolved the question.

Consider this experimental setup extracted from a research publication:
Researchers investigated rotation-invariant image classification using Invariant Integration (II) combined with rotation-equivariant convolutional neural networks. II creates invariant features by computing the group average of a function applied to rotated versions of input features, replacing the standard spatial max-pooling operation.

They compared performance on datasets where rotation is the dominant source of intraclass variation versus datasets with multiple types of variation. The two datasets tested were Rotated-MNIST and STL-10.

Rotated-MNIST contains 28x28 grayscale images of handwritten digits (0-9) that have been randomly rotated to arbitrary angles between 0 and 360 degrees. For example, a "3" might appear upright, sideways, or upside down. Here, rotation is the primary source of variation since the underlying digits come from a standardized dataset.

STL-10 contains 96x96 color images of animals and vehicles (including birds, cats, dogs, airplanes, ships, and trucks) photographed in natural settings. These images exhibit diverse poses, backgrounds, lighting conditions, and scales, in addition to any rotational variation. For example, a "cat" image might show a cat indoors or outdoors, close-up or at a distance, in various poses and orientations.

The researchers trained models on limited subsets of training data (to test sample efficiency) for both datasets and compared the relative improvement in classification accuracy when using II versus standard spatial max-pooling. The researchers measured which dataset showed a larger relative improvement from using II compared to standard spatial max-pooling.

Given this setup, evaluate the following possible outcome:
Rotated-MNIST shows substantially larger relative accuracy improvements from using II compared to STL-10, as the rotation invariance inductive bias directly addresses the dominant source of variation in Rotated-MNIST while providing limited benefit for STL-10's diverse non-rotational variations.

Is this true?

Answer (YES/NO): NO